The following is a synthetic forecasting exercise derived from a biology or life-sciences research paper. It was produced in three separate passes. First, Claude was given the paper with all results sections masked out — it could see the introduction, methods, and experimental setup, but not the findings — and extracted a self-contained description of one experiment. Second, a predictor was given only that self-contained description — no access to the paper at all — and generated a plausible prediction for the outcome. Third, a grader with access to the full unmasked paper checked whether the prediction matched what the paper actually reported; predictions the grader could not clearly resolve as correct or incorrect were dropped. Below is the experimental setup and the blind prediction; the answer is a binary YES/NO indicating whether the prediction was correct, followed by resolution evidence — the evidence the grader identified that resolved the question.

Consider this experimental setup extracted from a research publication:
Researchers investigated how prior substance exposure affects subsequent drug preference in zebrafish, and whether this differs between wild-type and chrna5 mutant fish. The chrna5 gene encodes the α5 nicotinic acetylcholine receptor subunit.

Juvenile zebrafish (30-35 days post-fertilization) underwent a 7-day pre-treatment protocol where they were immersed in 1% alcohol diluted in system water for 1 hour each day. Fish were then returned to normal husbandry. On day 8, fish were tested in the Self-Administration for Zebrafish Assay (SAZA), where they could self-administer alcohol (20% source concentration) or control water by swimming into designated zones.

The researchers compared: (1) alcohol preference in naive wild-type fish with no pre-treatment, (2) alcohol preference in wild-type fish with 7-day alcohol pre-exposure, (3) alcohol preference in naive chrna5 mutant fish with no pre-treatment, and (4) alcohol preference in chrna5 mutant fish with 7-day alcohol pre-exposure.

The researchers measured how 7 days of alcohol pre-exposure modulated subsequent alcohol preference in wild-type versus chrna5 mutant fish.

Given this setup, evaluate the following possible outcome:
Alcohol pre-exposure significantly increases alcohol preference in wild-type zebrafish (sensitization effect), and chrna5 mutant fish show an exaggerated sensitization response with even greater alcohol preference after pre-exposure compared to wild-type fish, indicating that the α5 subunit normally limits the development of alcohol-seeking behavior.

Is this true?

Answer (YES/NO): NO